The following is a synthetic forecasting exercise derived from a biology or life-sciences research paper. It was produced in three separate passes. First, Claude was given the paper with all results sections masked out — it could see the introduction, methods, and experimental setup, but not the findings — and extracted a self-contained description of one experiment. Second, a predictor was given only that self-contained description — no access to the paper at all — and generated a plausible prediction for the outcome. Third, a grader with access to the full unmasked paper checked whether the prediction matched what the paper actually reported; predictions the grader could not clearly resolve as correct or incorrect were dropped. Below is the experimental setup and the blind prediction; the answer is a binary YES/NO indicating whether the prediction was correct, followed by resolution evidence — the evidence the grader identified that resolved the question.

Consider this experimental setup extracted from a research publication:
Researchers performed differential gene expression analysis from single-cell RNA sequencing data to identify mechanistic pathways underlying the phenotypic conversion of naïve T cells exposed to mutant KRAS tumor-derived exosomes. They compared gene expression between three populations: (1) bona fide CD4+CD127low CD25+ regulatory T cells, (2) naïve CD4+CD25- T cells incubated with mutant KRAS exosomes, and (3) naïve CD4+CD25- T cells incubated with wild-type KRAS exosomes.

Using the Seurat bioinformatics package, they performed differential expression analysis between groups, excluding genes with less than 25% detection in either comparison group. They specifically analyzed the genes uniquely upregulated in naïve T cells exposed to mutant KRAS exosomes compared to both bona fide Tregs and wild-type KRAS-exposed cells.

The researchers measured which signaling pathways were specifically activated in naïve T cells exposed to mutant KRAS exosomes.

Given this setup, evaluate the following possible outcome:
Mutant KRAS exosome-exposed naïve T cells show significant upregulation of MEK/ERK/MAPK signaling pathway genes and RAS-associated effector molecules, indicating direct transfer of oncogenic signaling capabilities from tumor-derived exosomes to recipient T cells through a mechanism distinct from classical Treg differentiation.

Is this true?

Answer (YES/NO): NO